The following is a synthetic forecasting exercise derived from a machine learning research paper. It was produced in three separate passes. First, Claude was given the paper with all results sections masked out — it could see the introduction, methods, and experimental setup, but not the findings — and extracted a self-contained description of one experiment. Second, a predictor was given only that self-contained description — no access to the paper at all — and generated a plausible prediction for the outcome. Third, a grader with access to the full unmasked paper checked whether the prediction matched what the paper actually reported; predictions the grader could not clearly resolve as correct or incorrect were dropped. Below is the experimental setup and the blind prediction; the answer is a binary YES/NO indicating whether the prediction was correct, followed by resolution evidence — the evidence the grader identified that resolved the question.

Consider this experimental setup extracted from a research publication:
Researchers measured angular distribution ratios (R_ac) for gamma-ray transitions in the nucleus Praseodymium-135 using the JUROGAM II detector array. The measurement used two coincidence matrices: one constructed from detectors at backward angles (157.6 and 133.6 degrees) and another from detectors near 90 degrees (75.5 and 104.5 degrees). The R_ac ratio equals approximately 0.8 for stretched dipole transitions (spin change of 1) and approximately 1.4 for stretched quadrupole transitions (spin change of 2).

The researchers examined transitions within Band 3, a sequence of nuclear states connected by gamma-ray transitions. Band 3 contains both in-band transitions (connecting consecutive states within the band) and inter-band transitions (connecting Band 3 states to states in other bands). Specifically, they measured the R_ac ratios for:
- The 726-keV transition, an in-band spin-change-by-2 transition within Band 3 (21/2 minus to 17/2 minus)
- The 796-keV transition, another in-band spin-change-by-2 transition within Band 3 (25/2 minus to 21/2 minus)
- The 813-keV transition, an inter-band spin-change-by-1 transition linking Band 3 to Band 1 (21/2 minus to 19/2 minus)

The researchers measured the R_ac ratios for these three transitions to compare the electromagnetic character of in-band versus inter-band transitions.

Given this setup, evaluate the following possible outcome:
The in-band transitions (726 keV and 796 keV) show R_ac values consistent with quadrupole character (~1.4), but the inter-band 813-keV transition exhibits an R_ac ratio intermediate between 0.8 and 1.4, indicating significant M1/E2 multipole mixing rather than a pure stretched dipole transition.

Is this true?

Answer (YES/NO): NO